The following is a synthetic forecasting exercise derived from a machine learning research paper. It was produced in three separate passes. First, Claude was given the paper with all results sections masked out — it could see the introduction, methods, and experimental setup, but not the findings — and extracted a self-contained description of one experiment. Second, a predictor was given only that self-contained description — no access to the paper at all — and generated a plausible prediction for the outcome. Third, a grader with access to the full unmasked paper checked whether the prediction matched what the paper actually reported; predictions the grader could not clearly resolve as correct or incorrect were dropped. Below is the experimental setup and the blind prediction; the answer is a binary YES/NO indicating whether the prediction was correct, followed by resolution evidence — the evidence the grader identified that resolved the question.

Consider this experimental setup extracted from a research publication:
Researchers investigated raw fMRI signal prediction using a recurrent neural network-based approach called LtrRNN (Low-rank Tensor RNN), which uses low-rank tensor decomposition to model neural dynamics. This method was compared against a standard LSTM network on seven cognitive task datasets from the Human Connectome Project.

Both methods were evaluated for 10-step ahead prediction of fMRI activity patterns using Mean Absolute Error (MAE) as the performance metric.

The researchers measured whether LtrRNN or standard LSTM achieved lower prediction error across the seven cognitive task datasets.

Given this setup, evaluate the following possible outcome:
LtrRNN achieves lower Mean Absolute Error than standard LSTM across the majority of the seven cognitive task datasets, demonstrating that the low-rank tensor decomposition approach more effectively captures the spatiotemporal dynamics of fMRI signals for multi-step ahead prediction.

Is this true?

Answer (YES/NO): NO